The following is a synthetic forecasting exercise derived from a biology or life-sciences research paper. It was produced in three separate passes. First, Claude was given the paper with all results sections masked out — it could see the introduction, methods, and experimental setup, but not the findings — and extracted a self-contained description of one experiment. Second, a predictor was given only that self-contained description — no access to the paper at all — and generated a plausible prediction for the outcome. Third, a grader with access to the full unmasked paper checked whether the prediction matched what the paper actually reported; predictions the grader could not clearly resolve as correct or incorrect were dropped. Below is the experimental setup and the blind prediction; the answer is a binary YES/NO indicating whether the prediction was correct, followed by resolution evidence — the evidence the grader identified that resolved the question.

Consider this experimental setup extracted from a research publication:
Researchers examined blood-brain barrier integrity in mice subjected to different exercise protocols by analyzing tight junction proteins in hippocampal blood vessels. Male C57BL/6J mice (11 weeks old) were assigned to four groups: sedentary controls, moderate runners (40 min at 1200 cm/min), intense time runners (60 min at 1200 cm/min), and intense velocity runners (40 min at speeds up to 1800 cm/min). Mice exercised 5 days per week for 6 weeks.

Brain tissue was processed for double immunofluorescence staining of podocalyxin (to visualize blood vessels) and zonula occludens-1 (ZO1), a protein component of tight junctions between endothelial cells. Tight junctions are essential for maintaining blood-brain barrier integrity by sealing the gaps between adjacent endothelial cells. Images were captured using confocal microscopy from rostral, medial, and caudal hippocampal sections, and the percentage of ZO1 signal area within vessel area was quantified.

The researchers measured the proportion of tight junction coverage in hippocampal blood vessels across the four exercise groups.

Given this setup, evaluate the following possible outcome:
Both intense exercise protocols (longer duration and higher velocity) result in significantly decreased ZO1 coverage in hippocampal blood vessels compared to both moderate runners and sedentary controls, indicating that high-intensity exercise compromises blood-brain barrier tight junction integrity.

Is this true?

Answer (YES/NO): NO